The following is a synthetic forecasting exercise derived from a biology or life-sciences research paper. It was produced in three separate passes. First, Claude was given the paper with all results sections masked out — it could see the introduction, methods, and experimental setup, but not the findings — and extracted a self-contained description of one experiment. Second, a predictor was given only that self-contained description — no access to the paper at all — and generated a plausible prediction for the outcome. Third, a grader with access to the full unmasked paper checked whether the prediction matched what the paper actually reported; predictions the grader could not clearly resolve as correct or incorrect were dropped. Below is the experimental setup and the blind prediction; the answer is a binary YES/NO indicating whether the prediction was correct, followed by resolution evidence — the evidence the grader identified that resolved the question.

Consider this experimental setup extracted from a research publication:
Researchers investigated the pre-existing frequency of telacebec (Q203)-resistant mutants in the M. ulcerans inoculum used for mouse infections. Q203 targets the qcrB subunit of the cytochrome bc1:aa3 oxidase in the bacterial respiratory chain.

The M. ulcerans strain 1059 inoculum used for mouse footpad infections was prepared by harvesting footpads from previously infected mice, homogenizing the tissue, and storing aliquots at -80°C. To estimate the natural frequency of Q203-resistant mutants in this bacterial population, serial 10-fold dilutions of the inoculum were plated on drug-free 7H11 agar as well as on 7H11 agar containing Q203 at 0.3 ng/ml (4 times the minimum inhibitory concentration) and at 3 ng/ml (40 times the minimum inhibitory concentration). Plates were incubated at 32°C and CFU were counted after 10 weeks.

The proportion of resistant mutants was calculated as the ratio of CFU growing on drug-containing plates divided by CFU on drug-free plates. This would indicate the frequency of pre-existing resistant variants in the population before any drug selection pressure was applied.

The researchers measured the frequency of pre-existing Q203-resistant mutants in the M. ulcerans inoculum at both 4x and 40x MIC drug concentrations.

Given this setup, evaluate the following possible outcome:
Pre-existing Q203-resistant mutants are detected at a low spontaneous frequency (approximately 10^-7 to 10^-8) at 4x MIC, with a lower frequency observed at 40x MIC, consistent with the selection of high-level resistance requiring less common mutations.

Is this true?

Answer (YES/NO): NO